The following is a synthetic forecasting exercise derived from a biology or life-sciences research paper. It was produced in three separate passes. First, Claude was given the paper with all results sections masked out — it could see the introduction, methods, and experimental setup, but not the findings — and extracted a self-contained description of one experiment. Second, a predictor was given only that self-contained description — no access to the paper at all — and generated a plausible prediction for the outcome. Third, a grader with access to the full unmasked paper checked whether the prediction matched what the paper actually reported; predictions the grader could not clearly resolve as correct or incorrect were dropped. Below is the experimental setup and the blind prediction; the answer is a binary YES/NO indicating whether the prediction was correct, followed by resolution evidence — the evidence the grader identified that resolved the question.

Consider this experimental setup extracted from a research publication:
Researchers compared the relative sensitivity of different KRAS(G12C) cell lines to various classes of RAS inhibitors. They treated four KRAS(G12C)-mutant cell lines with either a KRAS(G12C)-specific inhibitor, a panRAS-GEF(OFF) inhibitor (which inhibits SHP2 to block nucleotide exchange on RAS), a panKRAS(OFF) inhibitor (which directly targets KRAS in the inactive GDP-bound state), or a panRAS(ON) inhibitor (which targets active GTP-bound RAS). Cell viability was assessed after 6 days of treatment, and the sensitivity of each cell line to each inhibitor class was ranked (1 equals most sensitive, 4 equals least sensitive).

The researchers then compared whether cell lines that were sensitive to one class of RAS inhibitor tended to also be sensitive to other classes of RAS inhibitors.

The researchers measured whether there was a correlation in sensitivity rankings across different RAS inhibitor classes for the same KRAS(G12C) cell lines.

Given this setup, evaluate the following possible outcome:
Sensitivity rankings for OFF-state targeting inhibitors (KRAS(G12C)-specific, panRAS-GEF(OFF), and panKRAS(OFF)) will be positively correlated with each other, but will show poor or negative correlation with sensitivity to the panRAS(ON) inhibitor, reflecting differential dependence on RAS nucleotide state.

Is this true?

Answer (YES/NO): NO